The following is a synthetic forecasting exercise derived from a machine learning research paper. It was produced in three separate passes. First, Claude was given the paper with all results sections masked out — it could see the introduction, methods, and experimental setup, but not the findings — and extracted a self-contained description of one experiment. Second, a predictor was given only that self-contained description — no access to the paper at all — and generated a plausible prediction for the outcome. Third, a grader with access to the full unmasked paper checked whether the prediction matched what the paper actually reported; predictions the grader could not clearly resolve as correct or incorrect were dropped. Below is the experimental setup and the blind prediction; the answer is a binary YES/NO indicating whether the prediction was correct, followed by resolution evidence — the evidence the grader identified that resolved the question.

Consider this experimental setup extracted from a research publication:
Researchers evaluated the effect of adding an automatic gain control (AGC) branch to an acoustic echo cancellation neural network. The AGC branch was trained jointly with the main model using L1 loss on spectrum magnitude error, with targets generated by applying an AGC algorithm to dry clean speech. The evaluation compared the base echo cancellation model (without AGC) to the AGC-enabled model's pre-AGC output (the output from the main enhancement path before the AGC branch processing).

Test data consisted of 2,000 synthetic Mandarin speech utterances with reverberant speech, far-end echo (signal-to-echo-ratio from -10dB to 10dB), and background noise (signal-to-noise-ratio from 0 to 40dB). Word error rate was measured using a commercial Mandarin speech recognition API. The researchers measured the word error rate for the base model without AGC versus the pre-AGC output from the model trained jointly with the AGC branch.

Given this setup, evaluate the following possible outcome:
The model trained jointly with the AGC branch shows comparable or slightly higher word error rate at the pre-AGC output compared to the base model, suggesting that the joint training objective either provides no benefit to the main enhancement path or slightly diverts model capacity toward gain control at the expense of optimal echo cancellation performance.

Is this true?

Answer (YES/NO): NO